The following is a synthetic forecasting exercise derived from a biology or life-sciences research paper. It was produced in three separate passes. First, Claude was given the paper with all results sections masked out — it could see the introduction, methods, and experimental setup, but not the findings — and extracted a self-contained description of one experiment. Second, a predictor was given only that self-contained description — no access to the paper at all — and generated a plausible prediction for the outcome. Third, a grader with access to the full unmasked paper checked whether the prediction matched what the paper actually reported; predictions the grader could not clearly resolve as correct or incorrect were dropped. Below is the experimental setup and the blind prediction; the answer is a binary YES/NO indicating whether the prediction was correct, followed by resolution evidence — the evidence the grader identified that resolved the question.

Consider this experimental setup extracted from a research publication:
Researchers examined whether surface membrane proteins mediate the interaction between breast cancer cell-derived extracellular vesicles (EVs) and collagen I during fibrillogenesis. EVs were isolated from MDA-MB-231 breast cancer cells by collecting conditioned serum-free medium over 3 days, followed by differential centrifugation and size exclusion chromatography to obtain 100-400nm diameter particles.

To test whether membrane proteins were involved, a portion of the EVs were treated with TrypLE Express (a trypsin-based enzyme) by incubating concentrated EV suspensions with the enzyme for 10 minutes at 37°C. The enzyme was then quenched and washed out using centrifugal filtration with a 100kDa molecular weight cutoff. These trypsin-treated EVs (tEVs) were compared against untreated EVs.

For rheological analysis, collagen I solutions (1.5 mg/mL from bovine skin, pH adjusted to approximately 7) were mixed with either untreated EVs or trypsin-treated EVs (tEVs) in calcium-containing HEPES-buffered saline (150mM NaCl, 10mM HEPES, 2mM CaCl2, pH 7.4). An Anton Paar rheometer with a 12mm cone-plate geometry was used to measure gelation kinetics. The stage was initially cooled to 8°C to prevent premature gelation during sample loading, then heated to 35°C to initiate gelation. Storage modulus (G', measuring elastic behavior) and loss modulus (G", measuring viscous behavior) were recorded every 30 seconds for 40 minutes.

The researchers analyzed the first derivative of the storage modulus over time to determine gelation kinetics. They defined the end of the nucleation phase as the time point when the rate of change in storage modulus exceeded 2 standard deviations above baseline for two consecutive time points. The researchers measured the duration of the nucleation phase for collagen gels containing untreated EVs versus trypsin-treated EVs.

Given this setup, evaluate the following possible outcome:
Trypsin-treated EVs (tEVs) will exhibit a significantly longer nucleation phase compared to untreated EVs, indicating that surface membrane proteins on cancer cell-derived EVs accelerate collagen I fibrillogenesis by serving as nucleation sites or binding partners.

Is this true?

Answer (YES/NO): YES